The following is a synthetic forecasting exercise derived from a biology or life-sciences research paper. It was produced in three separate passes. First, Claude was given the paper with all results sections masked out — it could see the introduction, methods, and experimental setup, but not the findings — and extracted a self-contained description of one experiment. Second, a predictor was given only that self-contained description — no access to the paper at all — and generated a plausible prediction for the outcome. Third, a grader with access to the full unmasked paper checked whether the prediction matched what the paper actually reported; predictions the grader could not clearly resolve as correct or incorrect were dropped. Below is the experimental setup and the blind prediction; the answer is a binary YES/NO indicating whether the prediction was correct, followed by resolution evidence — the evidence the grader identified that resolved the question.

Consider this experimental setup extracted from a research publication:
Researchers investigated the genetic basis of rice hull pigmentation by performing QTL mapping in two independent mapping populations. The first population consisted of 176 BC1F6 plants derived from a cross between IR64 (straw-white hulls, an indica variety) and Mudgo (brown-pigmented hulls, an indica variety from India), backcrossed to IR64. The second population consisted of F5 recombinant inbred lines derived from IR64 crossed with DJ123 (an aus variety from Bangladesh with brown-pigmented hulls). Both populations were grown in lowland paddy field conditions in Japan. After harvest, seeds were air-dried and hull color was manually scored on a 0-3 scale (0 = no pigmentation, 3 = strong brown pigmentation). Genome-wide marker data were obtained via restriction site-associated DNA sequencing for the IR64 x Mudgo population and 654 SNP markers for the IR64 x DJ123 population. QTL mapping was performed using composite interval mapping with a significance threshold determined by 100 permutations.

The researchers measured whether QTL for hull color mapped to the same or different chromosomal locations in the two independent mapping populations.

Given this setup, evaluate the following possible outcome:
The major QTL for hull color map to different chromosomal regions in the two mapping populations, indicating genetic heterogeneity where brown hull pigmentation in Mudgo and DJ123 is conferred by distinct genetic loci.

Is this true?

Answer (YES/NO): NO